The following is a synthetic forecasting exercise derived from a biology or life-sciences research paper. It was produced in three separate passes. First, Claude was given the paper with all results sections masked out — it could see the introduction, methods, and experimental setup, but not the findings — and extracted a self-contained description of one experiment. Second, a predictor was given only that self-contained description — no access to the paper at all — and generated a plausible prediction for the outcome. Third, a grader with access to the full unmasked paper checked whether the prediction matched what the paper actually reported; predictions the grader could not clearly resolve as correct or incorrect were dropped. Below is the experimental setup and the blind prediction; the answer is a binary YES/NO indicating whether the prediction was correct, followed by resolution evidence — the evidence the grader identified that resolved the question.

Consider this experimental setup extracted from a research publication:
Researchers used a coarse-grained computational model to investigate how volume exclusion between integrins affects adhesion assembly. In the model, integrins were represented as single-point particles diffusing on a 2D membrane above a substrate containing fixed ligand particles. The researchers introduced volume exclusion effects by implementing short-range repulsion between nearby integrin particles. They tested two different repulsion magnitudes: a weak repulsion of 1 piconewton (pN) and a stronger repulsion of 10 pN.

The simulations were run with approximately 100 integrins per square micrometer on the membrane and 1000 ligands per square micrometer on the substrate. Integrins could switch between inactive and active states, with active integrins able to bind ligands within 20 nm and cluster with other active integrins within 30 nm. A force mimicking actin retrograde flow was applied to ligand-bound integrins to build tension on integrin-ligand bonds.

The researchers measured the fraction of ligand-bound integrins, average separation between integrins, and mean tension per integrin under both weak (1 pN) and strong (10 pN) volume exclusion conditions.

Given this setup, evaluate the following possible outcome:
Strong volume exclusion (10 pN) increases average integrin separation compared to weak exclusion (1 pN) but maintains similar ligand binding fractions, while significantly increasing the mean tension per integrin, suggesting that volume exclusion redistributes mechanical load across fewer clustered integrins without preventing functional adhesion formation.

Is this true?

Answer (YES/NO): NO